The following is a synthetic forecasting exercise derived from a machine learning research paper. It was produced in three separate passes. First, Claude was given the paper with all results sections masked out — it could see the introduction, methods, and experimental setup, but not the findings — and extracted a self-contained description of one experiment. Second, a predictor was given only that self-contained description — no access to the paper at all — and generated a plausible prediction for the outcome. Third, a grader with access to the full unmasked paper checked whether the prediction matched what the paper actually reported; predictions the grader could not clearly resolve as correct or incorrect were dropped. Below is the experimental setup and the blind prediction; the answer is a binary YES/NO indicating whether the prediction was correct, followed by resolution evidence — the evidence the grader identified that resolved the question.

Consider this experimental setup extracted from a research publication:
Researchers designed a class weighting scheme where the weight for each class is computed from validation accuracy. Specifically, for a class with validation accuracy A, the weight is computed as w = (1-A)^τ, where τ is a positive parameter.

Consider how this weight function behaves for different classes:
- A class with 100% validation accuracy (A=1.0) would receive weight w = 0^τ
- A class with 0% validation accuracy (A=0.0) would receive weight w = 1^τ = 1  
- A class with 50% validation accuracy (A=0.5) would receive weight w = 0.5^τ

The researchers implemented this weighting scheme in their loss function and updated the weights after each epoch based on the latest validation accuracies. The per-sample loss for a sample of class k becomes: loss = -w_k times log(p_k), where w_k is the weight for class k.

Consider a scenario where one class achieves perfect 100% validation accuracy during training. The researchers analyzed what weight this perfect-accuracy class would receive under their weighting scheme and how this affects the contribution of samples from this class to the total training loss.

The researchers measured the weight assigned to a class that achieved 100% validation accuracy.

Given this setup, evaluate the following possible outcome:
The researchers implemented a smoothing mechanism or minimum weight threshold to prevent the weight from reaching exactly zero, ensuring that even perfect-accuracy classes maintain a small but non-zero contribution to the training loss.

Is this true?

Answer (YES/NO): NO